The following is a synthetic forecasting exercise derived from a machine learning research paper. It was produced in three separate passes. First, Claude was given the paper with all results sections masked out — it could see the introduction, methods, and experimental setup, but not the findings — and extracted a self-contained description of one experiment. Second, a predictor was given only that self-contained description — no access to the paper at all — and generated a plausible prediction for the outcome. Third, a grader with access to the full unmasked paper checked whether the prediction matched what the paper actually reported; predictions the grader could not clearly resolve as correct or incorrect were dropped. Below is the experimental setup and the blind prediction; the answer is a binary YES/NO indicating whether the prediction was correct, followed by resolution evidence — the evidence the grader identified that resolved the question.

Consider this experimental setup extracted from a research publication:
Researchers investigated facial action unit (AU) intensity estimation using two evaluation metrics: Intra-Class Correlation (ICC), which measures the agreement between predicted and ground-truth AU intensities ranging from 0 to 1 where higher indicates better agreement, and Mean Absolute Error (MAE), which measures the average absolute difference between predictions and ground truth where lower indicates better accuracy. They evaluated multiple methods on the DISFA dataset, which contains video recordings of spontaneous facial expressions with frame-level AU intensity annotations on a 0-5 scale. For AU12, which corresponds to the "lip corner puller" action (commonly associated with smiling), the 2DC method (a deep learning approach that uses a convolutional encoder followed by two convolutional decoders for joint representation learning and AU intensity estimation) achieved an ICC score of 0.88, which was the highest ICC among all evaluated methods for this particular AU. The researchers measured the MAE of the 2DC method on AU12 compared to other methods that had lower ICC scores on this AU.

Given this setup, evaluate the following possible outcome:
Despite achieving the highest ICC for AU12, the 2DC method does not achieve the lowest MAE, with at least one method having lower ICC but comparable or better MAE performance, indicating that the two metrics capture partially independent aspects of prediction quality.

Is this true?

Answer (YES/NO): YES